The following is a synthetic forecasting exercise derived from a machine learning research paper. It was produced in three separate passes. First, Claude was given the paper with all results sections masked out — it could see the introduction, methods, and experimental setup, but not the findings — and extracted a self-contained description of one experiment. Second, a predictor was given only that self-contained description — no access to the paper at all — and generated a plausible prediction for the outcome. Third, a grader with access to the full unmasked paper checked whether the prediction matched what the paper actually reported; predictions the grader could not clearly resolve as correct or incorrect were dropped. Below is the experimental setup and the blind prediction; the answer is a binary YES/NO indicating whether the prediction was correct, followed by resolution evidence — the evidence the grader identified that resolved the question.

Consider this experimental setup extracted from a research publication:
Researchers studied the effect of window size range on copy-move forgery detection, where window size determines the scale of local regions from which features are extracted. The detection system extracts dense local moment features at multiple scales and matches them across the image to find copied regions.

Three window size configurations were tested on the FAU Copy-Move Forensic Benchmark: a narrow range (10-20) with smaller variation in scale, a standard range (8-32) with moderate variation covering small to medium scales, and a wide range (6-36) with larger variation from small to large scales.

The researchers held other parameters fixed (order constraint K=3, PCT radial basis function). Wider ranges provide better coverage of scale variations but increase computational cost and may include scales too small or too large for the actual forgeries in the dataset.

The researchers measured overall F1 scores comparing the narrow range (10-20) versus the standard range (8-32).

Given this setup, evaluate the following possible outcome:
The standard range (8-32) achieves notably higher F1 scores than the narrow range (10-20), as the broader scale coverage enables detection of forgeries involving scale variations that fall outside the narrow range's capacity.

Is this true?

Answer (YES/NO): NO